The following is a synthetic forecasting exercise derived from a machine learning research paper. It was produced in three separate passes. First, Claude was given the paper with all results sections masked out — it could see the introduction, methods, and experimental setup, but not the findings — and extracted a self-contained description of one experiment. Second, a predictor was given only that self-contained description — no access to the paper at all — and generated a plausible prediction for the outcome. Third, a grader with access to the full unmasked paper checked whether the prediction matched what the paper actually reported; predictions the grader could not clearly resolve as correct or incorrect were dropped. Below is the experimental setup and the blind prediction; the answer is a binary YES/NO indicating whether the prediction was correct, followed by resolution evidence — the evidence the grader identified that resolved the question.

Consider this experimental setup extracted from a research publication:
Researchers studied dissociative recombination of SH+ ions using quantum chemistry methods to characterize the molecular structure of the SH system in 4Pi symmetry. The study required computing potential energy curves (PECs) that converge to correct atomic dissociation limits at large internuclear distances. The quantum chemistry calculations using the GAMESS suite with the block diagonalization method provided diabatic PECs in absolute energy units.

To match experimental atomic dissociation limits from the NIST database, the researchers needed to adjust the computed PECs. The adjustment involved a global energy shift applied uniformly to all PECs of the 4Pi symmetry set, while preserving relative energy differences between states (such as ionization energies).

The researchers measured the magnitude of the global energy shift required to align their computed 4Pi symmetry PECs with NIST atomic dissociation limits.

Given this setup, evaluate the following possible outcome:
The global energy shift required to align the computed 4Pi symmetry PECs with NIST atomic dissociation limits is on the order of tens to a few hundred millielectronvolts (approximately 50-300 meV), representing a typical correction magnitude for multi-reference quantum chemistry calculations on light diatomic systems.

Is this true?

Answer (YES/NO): NO